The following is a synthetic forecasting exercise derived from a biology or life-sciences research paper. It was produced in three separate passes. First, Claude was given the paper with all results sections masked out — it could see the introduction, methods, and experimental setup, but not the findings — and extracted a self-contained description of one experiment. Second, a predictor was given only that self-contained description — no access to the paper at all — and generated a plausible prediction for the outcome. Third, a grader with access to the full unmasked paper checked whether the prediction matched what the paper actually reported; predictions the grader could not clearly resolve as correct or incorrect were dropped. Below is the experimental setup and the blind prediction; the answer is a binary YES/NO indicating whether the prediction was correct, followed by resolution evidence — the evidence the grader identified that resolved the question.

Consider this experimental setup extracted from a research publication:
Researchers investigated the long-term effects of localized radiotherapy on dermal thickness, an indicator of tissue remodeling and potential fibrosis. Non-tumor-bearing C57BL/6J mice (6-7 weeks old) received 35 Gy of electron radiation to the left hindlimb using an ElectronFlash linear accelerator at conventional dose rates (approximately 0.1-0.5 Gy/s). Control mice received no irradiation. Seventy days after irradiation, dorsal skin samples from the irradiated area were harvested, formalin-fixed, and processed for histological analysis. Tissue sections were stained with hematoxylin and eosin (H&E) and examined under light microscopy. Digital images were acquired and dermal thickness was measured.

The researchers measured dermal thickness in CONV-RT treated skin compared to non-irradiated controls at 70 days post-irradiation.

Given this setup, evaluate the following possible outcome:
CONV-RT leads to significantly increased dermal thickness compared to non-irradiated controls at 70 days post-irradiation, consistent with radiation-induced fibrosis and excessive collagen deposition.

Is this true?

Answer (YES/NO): YES